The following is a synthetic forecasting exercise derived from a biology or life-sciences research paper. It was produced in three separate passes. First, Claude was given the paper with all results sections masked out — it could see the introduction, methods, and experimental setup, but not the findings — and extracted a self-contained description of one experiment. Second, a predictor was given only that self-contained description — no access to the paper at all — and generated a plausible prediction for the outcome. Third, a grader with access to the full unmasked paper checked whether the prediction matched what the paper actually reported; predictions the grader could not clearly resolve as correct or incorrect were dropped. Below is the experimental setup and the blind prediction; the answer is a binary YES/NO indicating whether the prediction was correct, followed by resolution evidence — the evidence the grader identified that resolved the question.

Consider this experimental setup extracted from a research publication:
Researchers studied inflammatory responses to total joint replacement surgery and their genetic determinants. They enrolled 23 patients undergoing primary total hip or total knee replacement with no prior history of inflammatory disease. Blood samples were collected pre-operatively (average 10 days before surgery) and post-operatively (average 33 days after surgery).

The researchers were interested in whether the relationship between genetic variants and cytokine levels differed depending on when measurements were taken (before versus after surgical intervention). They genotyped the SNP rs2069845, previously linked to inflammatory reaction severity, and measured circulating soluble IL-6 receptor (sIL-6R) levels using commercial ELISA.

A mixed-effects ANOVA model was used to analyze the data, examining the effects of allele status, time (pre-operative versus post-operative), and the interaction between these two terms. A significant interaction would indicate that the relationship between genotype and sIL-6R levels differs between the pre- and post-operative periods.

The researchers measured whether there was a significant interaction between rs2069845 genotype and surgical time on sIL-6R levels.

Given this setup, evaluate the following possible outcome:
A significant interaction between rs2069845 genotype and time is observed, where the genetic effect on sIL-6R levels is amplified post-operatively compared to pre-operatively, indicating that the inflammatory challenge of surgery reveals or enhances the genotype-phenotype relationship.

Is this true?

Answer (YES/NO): NO